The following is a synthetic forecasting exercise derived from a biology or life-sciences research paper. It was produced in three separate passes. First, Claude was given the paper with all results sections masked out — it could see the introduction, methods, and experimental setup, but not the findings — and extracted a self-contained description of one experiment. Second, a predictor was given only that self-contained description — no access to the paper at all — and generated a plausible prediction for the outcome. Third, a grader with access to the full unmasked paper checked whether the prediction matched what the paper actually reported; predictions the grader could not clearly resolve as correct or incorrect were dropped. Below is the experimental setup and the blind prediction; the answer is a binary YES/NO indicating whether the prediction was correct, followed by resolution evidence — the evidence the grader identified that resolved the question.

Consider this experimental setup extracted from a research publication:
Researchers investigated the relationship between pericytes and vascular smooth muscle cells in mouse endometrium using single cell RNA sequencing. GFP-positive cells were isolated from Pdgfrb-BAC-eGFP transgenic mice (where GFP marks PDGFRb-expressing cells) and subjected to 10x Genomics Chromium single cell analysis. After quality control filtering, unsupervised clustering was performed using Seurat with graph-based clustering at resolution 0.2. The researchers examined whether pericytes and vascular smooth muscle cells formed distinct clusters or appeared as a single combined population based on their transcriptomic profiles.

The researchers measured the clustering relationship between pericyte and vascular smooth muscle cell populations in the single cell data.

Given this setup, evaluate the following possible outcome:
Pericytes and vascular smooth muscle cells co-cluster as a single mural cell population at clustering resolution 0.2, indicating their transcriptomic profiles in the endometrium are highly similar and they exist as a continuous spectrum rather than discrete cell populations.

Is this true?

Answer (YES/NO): NO